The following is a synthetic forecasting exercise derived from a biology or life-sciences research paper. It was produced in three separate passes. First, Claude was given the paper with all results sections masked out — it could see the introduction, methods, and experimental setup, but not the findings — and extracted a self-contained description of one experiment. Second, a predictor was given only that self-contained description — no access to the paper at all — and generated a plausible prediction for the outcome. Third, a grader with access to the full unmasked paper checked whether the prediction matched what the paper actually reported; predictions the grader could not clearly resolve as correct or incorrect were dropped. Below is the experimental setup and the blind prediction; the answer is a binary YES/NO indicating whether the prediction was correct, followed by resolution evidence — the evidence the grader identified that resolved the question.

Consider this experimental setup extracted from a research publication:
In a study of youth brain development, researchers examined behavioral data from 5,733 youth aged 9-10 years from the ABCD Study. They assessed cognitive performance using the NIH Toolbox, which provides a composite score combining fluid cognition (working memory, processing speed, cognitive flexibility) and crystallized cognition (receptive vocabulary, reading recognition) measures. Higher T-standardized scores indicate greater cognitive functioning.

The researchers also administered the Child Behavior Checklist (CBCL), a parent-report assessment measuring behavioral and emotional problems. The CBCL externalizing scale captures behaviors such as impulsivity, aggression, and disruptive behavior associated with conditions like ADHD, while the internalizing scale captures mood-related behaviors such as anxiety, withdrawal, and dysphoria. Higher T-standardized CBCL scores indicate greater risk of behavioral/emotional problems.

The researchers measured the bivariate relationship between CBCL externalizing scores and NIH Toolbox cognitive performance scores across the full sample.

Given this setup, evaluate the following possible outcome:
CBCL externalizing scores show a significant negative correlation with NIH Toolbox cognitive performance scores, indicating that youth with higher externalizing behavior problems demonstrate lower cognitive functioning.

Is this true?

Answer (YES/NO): YES